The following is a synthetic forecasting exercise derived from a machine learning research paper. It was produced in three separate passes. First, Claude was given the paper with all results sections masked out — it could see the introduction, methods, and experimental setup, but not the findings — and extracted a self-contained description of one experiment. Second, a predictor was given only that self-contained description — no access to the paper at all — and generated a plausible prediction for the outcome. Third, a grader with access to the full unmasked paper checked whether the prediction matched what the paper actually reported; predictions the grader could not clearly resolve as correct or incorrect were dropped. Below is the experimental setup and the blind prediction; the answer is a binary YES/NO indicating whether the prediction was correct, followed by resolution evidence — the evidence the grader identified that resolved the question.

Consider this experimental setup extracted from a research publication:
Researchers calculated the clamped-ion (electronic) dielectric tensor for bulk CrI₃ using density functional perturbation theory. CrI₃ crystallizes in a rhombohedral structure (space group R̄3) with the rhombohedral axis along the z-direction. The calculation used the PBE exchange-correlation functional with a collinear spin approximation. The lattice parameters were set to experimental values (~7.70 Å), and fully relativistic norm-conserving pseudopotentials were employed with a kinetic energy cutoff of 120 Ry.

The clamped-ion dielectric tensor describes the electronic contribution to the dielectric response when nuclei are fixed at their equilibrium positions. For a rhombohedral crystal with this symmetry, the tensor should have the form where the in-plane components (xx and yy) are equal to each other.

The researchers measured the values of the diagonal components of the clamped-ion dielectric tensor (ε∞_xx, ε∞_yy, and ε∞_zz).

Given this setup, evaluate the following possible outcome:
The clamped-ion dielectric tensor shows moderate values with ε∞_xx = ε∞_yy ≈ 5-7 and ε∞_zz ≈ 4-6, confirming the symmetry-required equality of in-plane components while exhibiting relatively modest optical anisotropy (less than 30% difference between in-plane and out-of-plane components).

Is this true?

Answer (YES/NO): NO